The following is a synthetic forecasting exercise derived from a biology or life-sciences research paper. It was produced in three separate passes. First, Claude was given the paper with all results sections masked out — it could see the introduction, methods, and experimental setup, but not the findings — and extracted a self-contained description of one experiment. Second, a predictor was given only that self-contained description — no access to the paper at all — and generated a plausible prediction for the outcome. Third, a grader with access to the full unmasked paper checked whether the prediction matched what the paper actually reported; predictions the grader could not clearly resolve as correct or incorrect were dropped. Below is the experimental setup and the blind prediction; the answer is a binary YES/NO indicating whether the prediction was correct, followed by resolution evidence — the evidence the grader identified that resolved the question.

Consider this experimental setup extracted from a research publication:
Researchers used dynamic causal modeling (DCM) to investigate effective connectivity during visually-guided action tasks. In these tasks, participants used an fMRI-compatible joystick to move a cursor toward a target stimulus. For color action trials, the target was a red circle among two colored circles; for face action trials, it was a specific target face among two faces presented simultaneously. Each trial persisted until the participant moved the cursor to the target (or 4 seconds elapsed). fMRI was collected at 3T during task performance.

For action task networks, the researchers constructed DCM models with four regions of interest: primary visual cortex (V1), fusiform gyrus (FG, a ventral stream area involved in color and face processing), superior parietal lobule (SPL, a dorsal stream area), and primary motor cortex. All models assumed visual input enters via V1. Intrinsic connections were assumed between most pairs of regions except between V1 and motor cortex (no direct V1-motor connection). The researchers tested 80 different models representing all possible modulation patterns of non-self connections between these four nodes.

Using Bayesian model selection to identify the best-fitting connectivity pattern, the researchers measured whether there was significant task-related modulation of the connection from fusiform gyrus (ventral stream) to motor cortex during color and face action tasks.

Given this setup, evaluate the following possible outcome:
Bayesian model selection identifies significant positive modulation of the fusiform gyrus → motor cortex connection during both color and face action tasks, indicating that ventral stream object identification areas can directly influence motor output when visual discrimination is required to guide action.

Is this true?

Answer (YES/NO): YES